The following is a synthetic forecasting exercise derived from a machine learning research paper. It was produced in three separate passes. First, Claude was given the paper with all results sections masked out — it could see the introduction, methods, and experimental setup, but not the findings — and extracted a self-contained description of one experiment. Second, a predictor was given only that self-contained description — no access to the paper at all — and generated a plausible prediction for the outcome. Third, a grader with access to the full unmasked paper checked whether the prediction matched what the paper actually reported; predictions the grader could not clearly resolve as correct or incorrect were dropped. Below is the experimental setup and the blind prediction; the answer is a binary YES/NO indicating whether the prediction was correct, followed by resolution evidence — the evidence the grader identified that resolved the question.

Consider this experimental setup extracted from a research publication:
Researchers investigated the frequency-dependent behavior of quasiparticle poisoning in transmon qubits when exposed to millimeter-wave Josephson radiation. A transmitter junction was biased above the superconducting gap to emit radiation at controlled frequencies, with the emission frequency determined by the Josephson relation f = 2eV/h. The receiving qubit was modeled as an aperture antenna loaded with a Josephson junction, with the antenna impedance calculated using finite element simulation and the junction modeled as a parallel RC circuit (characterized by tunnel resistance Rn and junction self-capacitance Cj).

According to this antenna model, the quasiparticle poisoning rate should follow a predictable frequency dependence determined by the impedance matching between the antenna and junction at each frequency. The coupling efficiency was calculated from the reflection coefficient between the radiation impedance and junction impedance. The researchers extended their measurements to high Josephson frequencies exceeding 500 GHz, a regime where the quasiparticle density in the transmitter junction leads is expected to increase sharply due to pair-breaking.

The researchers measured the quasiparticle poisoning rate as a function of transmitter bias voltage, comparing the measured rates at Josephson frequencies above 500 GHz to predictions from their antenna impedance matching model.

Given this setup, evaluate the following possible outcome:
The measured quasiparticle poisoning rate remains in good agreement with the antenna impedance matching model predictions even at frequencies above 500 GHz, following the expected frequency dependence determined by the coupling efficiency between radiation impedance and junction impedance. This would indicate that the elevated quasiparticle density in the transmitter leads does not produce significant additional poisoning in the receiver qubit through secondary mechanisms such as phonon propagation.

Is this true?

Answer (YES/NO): NO